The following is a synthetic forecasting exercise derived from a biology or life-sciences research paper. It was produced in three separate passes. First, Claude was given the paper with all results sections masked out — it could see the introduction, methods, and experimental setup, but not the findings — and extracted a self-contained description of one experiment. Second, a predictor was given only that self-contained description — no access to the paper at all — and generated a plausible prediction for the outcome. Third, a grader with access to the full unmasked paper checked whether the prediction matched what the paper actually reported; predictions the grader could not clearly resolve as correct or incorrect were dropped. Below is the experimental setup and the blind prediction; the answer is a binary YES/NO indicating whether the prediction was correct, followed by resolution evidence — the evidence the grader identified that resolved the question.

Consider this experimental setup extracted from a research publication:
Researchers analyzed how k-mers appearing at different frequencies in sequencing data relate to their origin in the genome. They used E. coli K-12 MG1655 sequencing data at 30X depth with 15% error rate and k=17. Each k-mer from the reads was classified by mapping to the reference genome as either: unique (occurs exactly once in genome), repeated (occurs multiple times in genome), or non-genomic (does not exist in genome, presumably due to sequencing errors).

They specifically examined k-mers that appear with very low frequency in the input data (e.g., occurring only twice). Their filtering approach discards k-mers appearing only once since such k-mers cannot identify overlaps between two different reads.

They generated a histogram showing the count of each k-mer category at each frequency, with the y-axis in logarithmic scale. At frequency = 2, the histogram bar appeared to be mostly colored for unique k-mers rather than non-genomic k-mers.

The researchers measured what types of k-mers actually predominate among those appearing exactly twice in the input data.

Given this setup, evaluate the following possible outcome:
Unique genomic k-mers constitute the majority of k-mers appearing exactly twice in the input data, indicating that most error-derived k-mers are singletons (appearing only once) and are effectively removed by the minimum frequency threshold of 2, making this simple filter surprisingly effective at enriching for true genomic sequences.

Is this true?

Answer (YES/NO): NO